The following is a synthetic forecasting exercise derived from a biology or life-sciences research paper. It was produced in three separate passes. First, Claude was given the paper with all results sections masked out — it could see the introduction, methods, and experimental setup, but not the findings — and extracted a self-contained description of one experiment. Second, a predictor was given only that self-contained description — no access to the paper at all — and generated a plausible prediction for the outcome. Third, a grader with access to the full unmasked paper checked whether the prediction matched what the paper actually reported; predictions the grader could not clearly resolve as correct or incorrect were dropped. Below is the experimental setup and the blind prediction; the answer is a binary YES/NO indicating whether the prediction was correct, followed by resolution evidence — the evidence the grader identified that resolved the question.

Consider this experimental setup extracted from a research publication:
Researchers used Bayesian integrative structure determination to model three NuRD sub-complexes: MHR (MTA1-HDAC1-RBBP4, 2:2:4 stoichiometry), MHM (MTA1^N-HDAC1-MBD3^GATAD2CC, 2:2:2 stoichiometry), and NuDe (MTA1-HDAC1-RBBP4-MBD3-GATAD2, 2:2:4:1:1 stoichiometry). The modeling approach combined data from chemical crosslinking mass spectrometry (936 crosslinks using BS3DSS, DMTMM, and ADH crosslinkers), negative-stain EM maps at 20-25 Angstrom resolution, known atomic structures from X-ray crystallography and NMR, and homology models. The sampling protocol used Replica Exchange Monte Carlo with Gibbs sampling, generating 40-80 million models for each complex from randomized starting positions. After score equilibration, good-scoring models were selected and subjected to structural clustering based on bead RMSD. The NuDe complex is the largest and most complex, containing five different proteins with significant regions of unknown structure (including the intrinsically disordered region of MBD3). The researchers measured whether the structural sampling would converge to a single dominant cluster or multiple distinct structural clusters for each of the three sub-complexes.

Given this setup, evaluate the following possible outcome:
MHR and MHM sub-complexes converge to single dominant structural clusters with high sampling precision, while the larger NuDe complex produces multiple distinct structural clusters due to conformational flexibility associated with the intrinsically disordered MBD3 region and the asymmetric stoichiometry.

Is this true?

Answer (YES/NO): NO